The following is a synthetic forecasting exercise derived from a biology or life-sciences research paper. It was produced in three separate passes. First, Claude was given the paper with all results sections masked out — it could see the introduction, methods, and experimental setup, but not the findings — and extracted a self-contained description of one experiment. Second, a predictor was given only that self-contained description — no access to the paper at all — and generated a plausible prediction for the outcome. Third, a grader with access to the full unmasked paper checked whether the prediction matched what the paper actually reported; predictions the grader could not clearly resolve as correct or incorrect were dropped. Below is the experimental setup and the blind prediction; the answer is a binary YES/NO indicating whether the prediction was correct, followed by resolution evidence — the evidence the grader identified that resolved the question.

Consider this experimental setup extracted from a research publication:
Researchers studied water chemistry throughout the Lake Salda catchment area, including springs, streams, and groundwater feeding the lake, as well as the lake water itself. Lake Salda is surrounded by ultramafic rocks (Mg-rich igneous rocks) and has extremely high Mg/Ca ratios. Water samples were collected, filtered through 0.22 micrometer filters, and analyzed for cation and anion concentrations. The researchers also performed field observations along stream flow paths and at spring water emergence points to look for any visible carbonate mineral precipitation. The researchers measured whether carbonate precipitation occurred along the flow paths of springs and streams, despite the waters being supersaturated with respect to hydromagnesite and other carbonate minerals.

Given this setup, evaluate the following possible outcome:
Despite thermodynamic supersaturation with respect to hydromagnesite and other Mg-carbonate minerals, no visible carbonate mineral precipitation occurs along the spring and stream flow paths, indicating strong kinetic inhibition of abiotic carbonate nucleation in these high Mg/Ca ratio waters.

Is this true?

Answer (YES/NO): YES